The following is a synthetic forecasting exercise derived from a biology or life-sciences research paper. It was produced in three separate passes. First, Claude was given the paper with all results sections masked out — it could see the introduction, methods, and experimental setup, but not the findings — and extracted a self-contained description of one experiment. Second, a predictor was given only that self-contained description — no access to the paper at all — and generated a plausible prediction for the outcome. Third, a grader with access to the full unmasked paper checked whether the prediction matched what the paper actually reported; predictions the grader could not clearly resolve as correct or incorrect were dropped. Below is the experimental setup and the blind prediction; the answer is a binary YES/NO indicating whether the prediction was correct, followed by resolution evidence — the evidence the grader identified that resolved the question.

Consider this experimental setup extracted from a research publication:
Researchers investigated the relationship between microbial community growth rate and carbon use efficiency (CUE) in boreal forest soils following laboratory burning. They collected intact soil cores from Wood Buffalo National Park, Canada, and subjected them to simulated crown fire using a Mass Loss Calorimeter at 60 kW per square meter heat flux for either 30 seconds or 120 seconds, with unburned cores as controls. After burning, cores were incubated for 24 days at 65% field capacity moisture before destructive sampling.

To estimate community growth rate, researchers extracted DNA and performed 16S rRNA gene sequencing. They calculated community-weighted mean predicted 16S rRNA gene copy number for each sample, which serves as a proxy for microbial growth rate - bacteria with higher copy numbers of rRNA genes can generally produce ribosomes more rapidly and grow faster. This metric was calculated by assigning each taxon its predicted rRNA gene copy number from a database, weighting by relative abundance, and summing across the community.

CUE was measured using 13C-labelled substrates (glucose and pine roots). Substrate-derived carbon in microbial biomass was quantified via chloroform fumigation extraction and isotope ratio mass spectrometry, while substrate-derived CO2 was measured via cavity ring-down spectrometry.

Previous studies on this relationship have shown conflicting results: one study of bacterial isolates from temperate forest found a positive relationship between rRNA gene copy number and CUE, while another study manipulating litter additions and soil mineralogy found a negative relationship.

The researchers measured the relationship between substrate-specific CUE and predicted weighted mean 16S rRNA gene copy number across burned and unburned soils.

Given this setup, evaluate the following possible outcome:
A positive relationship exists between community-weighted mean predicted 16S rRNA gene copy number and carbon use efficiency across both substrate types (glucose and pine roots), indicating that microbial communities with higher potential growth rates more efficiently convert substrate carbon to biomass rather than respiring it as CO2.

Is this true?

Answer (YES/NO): NO